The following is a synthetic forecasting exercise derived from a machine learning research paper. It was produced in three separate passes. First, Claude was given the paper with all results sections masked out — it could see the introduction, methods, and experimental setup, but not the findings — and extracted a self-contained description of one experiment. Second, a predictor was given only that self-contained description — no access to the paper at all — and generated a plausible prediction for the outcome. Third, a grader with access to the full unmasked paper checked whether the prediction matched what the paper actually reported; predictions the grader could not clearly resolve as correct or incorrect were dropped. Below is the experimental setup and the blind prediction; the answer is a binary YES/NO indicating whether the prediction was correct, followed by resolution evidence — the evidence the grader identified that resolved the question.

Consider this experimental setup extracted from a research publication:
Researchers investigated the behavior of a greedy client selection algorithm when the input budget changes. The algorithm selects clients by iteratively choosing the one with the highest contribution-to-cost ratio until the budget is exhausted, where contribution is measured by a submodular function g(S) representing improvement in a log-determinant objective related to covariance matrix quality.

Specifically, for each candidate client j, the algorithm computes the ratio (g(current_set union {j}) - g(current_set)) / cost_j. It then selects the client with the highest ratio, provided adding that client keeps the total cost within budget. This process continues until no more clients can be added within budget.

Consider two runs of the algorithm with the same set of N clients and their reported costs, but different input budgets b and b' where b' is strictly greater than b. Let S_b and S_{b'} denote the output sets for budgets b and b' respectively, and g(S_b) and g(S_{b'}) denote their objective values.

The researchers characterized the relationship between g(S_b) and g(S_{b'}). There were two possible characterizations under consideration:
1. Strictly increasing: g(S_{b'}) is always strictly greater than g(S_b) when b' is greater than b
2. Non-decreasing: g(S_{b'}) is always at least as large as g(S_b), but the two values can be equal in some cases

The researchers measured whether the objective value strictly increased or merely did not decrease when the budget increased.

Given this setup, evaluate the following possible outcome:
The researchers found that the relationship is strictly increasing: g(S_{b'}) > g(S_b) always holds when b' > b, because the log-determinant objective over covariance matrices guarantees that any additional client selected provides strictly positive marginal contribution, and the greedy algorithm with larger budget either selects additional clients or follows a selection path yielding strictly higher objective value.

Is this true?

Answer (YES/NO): NO